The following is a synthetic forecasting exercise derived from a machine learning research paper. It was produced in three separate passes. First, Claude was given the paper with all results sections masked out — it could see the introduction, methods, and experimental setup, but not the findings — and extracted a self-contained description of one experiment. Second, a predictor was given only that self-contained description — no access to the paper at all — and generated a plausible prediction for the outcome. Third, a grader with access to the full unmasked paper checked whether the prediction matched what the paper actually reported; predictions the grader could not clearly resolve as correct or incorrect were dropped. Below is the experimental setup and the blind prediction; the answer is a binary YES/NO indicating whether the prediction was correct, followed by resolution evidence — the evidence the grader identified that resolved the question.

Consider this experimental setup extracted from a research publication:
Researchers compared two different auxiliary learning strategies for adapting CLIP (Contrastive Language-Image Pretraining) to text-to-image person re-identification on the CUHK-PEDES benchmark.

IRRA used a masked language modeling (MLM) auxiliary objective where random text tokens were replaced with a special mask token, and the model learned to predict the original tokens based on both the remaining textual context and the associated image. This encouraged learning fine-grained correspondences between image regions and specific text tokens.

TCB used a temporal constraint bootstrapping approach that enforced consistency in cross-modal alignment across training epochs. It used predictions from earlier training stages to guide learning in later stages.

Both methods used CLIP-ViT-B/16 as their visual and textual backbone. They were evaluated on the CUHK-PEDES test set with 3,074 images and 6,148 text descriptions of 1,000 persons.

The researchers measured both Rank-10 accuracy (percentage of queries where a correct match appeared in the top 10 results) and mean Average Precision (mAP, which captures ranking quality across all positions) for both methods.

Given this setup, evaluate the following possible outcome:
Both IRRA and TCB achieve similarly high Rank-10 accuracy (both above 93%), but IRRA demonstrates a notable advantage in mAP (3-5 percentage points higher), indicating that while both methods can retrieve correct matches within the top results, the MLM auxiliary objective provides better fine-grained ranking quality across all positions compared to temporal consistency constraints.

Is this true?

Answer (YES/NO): NO